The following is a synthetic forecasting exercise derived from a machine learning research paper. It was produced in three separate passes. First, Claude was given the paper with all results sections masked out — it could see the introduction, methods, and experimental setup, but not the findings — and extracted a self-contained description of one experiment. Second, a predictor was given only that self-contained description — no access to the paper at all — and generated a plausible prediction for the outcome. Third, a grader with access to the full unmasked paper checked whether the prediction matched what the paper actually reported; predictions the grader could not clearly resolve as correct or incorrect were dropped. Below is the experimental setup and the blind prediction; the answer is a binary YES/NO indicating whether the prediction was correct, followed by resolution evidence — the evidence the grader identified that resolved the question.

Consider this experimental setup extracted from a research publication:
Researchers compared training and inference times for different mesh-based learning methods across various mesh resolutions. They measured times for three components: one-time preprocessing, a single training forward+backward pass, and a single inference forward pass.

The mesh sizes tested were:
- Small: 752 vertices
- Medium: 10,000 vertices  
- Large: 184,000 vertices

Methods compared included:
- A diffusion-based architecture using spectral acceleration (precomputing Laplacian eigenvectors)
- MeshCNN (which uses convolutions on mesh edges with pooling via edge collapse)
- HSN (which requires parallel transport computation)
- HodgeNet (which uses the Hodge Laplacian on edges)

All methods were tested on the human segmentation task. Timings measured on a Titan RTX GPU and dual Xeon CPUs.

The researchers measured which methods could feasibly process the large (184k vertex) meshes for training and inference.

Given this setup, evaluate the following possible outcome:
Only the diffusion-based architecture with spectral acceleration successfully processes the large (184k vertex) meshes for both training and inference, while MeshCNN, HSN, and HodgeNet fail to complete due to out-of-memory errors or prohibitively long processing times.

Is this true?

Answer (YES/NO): YES